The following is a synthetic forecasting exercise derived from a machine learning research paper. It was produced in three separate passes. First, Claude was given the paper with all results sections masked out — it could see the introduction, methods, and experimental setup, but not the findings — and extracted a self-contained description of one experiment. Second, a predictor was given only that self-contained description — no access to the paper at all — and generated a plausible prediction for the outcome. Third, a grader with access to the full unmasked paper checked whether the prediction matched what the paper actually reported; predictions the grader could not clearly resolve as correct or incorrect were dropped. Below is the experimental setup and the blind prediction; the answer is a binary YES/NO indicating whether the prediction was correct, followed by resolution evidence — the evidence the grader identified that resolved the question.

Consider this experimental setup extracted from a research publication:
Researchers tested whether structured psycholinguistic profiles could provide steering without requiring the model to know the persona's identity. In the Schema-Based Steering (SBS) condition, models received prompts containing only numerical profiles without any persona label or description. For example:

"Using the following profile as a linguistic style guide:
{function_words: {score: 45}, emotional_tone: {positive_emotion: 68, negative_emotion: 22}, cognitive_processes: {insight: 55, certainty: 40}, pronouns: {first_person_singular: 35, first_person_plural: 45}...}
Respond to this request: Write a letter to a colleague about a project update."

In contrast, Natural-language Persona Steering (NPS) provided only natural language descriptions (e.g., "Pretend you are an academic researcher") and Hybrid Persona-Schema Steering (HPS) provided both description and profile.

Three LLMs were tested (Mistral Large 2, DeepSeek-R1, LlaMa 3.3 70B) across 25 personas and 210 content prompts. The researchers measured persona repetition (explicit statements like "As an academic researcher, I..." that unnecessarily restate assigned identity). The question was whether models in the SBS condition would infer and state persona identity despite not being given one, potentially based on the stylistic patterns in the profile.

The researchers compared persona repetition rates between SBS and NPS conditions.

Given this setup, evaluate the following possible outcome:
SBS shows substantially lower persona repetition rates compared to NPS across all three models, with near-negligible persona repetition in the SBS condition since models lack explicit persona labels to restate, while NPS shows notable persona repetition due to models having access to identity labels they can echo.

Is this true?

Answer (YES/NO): YES